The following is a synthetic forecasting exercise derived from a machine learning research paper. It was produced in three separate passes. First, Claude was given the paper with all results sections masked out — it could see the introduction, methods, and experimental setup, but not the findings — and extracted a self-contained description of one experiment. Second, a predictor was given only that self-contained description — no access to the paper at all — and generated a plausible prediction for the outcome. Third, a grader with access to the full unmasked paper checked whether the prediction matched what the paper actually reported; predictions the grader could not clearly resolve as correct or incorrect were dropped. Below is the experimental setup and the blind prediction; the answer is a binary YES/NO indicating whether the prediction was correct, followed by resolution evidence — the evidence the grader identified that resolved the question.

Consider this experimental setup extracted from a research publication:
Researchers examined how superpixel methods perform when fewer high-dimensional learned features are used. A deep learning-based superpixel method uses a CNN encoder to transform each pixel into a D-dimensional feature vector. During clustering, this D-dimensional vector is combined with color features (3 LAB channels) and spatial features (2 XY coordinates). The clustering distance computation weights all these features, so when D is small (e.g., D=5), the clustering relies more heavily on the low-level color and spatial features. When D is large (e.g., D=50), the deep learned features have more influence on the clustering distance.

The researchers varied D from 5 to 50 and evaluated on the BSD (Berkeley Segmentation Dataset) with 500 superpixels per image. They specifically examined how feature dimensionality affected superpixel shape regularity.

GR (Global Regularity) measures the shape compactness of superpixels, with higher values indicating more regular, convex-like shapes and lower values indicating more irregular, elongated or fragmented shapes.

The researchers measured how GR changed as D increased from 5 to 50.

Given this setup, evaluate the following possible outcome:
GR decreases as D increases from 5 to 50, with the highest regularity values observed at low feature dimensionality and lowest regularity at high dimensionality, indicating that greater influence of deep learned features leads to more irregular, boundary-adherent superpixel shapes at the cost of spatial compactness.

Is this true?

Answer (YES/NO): YES